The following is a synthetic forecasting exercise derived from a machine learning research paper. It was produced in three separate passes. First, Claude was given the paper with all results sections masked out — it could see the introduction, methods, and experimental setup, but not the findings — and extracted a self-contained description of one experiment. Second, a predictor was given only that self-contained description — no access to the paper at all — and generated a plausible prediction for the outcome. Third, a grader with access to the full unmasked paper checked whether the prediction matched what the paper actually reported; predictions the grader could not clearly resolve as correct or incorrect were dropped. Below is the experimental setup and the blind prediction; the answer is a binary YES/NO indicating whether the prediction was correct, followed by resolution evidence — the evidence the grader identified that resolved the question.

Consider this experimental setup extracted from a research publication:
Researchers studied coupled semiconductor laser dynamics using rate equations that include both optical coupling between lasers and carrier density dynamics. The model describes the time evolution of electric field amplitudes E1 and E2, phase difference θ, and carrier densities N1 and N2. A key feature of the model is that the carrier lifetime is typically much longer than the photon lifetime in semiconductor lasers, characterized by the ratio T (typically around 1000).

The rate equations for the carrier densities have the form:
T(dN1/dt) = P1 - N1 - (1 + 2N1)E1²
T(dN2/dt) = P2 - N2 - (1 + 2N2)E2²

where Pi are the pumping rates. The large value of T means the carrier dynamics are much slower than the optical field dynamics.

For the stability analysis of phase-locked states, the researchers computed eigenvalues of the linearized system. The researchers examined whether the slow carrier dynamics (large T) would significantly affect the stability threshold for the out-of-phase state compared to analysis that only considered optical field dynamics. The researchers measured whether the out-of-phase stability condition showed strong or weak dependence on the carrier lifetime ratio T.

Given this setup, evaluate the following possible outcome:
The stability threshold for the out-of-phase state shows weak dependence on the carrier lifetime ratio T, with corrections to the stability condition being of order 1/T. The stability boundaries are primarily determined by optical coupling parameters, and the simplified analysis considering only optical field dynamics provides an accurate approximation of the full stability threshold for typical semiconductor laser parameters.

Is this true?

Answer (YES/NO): NO